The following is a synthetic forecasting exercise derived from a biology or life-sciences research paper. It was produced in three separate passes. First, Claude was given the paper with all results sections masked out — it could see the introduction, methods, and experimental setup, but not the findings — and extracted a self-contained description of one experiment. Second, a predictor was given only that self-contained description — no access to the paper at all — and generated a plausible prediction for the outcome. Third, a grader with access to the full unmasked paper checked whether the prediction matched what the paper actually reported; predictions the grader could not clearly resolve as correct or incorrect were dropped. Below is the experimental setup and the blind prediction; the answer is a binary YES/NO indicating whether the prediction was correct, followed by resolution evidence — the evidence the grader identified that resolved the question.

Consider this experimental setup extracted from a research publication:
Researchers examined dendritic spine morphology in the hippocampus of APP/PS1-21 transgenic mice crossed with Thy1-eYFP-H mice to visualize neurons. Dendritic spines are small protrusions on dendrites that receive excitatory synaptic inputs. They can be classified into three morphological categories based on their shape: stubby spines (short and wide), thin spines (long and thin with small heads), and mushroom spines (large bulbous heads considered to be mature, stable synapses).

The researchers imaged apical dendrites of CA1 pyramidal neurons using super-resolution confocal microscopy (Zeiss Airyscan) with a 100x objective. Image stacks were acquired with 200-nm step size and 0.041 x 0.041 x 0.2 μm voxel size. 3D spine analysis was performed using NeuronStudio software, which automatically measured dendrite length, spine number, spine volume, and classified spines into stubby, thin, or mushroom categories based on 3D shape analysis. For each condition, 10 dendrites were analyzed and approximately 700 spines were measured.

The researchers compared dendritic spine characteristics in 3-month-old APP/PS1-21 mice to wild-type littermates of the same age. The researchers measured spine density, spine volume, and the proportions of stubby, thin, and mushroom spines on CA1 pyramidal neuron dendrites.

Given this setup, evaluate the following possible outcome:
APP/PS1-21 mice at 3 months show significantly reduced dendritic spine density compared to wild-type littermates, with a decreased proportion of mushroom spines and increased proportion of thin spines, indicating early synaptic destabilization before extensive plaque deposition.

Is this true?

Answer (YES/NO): YES